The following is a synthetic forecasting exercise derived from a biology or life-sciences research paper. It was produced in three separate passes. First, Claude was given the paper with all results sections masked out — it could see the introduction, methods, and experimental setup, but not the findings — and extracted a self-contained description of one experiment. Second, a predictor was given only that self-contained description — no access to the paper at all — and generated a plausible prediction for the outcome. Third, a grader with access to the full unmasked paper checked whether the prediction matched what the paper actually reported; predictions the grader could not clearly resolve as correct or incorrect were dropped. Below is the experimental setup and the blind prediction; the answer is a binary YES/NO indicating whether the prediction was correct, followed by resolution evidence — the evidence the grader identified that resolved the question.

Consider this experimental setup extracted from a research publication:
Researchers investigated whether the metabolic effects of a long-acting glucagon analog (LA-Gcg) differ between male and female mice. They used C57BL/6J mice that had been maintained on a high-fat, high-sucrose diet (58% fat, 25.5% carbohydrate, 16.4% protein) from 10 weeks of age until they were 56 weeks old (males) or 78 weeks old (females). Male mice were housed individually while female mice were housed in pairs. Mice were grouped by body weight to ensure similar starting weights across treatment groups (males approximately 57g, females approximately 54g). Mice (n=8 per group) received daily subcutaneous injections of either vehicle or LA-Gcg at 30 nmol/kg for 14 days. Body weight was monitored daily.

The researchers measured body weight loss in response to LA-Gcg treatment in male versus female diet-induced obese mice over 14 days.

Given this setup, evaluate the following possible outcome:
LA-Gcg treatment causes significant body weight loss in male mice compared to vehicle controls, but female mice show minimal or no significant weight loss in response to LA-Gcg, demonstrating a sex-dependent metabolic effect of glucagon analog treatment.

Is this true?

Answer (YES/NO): NO